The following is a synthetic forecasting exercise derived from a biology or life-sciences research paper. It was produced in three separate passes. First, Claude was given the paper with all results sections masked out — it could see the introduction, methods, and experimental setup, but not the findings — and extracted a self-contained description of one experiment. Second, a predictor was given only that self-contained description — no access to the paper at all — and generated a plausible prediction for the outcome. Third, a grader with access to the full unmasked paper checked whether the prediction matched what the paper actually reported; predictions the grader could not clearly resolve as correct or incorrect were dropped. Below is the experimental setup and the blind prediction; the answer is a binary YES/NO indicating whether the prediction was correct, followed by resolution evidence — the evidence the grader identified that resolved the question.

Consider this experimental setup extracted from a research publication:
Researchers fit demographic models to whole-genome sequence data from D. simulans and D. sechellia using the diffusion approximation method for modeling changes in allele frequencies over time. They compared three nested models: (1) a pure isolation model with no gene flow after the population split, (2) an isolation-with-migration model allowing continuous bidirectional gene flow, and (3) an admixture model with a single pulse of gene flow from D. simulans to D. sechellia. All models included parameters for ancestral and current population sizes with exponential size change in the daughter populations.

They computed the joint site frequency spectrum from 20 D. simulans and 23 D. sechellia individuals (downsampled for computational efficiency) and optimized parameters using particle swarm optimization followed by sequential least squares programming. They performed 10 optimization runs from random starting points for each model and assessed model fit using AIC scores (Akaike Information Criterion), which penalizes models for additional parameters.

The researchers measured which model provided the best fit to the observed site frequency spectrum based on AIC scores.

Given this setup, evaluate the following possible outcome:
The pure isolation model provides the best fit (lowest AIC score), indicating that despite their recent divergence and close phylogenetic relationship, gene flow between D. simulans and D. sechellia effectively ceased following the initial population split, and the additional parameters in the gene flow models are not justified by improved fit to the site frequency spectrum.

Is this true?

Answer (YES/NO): NO